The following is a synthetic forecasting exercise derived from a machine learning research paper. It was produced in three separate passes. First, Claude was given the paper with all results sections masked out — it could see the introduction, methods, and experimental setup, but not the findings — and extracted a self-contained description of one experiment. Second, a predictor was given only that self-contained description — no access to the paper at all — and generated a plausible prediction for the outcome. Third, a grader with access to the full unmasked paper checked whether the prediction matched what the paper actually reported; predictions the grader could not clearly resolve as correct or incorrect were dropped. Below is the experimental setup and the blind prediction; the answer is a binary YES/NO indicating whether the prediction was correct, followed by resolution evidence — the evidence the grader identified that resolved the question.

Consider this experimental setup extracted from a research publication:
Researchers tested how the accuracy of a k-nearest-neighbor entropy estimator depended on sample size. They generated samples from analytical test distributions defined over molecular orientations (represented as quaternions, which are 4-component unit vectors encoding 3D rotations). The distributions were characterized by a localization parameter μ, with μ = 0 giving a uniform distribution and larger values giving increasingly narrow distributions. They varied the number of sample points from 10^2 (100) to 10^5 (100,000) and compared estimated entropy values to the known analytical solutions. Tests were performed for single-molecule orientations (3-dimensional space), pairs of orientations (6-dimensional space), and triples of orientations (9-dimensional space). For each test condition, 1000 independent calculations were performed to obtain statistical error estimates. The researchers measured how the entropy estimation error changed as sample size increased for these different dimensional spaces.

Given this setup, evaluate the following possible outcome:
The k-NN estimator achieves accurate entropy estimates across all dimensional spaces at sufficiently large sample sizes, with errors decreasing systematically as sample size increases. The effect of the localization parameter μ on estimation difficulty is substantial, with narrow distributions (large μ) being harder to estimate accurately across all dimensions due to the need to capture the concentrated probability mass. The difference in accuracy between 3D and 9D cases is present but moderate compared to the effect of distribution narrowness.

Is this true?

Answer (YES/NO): NO